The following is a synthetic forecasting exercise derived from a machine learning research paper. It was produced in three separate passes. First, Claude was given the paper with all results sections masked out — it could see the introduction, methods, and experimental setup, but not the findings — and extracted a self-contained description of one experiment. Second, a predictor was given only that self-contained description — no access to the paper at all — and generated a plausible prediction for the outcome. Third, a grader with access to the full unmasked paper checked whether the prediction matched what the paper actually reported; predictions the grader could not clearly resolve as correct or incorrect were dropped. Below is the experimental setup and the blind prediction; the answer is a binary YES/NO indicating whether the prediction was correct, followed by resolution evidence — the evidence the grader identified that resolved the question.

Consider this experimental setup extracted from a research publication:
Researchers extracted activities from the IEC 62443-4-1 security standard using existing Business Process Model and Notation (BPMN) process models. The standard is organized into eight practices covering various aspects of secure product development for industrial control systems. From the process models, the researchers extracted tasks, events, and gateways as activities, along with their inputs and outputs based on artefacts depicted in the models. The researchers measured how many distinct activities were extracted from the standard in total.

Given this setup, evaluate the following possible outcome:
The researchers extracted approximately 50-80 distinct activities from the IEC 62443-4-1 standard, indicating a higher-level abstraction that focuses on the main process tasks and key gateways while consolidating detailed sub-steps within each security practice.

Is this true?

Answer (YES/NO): NO